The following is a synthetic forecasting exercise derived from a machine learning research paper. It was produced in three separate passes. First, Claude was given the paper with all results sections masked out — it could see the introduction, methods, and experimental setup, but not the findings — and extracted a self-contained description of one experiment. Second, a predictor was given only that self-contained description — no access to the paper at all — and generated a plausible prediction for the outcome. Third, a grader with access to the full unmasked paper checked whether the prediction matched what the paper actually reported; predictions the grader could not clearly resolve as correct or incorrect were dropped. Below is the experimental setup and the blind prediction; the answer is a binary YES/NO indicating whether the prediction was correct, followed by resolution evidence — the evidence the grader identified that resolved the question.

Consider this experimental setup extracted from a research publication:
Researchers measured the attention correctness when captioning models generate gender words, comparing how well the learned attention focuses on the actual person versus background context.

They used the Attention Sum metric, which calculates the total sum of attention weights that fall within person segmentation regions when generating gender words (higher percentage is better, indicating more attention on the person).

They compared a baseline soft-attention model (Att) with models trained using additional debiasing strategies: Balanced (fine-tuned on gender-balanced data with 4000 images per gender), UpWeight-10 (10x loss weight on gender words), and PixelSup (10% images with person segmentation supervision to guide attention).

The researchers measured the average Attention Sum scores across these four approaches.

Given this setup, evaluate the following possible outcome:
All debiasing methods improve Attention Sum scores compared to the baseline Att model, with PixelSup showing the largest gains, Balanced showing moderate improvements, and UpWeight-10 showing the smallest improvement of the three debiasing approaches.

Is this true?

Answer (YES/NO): NO